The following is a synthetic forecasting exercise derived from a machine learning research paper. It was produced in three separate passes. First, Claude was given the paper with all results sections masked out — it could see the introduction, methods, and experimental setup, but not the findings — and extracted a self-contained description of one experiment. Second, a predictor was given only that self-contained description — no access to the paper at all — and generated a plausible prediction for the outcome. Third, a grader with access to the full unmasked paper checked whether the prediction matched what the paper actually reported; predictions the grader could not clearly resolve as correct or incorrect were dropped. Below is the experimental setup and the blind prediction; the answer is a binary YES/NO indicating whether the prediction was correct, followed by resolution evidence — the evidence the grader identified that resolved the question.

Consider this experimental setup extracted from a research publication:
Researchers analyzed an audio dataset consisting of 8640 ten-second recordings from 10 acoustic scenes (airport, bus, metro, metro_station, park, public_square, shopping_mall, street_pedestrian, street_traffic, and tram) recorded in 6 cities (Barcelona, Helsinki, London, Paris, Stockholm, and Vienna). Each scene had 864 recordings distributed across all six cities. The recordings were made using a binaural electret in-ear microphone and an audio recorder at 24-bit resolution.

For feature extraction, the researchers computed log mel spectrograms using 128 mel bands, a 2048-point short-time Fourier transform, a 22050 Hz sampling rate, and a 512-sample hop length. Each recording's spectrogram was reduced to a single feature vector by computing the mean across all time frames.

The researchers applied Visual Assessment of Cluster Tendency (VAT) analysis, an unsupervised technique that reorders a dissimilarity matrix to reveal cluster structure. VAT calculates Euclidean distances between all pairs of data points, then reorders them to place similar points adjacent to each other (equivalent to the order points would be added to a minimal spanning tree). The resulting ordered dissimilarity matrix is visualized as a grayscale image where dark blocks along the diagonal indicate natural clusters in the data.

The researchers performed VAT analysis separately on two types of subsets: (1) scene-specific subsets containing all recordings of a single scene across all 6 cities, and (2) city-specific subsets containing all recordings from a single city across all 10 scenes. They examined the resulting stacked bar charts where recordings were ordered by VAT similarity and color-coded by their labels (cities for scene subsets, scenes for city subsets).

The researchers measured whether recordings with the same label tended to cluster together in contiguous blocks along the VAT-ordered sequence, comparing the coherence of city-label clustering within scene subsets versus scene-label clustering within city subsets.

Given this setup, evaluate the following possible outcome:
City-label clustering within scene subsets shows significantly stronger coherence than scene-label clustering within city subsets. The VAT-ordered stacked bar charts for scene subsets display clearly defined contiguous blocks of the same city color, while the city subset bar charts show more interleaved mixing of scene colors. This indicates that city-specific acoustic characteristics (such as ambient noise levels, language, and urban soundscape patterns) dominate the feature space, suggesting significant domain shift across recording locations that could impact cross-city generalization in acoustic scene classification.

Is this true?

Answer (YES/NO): NO